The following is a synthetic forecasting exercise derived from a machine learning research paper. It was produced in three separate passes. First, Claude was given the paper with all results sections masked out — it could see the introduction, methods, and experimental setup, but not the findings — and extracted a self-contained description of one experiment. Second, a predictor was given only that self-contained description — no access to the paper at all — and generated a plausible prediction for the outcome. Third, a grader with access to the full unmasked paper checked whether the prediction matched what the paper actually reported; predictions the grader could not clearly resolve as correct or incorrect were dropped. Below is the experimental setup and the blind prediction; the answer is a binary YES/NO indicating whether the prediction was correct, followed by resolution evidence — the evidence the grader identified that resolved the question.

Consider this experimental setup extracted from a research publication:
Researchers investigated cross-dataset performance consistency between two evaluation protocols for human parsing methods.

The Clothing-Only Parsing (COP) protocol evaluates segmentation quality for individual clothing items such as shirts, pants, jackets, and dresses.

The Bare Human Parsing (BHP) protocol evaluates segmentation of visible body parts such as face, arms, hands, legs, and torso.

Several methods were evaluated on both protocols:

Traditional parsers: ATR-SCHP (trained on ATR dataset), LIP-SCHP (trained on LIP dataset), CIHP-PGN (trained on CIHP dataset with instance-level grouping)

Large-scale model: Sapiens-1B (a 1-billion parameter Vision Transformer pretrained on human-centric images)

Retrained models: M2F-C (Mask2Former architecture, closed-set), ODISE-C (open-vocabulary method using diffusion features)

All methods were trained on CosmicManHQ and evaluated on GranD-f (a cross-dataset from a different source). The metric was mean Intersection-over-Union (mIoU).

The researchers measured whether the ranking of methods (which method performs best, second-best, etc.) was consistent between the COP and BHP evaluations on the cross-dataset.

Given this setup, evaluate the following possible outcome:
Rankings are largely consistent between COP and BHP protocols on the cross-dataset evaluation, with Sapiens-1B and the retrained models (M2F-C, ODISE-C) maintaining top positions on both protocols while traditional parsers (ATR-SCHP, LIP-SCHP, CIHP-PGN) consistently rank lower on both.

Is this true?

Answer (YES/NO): YES